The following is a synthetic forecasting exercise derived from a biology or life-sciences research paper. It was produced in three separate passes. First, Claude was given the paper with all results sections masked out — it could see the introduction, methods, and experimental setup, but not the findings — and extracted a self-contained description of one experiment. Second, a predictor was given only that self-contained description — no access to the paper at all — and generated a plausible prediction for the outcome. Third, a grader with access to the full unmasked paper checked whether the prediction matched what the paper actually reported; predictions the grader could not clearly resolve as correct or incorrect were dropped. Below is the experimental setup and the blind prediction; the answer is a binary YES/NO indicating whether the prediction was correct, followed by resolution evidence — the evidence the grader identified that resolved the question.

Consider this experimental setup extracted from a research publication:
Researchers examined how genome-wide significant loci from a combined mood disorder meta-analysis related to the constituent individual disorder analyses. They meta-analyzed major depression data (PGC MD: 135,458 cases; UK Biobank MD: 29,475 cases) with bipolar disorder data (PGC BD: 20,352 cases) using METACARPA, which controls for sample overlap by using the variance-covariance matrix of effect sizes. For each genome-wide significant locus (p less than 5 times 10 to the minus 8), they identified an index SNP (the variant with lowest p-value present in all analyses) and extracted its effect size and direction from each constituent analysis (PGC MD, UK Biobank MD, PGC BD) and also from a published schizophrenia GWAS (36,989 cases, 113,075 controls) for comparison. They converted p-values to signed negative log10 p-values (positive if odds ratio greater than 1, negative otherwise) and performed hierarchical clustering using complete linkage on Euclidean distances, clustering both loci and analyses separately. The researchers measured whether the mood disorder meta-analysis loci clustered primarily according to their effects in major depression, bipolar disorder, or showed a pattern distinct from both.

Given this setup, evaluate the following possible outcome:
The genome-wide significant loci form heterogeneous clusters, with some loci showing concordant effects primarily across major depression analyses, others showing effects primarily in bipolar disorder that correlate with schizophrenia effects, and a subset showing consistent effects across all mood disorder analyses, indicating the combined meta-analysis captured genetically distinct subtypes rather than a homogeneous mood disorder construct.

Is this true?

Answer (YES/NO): NO